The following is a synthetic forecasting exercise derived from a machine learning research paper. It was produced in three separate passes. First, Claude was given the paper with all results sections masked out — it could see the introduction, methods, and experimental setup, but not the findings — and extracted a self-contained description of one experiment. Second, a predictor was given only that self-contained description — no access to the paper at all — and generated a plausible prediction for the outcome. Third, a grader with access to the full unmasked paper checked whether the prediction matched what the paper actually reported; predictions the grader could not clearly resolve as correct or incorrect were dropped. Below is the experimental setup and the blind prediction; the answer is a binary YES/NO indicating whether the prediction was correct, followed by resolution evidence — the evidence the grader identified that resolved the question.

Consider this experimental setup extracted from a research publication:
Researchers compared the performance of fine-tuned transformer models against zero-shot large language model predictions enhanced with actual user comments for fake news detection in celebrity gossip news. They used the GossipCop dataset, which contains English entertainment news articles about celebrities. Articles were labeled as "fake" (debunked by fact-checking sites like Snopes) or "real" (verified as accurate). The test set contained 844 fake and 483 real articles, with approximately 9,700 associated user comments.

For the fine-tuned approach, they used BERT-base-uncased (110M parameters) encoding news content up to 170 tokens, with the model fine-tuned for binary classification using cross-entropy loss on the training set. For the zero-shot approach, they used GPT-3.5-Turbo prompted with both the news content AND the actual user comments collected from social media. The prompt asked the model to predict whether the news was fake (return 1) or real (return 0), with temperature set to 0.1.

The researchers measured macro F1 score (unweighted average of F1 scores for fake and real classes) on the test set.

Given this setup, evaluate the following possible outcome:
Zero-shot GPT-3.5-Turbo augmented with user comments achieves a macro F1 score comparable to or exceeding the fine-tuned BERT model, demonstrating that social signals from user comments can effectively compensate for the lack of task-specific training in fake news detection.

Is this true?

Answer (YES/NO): NO